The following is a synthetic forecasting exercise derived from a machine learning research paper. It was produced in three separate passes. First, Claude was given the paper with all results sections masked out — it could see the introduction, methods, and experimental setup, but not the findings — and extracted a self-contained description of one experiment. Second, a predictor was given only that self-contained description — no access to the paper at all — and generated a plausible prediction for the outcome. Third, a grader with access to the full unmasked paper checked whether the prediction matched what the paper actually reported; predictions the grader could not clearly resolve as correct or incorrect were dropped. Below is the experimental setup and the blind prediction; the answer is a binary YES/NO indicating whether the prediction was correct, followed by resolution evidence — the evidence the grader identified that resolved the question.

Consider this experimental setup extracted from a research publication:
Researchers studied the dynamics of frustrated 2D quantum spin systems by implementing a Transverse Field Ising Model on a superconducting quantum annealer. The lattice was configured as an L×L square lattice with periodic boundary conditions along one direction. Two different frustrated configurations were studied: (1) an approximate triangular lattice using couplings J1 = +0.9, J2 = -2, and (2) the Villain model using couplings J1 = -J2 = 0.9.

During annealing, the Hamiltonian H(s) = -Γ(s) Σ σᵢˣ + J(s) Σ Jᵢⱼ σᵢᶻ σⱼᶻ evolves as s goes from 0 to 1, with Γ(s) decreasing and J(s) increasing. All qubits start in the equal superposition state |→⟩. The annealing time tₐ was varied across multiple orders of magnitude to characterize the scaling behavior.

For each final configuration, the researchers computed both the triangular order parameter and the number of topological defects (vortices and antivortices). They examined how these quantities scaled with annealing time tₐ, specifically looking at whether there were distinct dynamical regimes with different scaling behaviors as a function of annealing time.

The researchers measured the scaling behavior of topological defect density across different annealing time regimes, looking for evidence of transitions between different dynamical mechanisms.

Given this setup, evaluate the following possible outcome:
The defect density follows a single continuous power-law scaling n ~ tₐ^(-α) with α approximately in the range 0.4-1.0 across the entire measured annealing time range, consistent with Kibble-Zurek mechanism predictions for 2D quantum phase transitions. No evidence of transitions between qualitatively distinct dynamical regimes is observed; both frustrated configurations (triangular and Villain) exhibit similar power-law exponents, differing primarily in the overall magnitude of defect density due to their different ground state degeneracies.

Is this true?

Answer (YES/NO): NO